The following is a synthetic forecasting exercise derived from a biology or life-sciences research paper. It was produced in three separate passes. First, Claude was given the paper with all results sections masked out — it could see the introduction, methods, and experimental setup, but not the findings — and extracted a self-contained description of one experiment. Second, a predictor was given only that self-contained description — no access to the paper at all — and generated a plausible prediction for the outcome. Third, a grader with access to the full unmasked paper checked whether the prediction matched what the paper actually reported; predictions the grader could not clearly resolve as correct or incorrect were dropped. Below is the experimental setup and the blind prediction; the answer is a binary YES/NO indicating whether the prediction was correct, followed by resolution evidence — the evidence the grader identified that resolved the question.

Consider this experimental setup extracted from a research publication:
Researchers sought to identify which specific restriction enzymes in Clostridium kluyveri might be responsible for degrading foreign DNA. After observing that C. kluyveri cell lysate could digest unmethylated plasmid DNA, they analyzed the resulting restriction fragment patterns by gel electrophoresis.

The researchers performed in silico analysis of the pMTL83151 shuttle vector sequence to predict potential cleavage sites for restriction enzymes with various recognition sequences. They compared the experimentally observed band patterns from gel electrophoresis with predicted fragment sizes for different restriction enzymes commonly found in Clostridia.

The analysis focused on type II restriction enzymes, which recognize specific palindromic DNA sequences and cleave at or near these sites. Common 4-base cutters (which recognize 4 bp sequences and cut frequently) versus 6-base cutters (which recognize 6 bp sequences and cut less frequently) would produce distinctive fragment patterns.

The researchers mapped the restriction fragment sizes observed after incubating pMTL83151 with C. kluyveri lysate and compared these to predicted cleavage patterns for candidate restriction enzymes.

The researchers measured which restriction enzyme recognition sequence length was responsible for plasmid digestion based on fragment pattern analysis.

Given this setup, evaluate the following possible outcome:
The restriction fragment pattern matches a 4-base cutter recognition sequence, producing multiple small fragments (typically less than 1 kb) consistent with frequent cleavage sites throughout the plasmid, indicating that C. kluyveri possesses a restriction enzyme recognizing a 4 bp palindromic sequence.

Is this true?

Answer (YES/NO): NO